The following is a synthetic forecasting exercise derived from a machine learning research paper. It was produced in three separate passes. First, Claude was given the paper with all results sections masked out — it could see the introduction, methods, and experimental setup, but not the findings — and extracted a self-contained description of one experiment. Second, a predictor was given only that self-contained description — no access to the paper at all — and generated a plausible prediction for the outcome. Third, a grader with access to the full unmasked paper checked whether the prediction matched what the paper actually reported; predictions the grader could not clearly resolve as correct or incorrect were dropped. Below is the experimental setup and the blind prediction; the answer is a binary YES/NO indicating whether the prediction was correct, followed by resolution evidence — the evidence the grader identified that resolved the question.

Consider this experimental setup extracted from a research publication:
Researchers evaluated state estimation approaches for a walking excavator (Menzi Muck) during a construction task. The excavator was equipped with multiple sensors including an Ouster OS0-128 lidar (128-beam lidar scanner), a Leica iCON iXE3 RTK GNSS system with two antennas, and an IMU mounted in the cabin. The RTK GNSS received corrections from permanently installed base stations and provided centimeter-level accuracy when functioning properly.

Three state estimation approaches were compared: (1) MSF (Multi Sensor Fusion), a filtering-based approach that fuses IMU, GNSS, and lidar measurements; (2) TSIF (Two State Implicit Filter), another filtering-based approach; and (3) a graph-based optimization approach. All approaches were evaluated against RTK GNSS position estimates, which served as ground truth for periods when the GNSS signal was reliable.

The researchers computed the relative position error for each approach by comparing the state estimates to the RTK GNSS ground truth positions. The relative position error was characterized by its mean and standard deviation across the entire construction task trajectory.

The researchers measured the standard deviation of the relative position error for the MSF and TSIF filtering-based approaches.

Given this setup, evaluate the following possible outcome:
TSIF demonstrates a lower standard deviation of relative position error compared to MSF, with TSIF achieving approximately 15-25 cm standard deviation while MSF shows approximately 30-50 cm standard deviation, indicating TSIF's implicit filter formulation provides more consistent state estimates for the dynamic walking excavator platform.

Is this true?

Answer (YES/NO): NO